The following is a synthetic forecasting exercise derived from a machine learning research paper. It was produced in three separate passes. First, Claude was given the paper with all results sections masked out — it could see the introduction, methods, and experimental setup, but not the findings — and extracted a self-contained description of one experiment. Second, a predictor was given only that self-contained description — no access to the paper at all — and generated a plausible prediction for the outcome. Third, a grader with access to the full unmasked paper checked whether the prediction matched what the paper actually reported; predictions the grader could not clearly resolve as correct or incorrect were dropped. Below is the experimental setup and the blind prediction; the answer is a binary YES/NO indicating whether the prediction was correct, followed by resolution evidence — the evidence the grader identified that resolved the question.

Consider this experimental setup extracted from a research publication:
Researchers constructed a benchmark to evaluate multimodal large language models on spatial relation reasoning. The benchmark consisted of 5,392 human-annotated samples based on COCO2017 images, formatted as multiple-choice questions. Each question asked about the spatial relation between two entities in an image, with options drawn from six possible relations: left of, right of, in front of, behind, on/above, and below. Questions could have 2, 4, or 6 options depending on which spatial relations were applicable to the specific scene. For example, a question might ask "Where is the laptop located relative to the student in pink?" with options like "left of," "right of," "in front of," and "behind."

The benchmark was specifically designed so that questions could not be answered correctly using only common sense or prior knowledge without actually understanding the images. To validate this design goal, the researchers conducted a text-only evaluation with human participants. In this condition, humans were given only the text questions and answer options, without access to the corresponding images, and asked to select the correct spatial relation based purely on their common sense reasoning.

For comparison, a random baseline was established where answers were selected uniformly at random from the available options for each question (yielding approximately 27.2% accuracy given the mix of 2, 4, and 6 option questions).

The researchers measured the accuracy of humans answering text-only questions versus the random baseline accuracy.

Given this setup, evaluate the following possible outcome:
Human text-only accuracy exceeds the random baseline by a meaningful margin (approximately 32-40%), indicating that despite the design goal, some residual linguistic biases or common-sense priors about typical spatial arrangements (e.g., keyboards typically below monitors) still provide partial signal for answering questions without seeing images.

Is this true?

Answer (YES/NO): NO